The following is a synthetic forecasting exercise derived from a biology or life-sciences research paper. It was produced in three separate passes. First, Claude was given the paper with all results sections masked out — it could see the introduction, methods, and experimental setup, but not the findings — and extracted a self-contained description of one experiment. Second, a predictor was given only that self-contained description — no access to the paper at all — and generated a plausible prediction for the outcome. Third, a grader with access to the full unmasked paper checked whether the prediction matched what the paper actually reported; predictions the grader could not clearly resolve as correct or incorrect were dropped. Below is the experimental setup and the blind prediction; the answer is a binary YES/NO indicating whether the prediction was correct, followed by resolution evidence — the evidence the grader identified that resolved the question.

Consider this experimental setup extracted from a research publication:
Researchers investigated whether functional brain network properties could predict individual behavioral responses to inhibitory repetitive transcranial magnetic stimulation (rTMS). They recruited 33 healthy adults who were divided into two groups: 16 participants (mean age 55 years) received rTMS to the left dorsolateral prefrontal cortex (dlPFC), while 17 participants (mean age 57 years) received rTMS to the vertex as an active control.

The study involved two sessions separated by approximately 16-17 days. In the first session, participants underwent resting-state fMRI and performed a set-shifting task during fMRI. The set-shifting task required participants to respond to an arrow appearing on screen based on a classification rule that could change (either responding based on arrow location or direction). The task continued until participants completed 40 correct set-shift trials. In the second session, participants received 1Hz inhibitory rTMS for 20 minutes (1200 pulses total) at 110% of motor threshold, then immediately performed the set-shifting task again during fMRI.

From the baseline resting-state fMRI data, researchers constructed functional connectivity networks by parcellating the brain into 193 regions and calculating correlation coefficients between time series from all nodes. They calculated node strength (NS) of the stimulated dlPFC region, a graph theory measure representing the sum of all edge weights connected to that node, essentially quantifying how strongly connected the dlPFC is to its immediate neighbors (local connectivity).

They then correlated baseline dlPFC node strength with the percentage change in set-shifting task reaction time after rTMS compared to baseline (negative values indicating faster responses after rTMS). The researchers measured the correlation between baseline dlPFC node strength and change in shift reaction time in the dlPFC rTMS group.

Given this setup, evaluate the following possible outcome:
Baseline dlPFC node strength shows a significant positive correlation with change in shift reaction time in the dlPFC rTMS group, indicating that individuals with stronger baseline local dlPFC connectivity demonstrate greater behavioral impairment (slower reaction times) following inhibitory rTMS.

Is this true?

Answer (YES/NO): NO